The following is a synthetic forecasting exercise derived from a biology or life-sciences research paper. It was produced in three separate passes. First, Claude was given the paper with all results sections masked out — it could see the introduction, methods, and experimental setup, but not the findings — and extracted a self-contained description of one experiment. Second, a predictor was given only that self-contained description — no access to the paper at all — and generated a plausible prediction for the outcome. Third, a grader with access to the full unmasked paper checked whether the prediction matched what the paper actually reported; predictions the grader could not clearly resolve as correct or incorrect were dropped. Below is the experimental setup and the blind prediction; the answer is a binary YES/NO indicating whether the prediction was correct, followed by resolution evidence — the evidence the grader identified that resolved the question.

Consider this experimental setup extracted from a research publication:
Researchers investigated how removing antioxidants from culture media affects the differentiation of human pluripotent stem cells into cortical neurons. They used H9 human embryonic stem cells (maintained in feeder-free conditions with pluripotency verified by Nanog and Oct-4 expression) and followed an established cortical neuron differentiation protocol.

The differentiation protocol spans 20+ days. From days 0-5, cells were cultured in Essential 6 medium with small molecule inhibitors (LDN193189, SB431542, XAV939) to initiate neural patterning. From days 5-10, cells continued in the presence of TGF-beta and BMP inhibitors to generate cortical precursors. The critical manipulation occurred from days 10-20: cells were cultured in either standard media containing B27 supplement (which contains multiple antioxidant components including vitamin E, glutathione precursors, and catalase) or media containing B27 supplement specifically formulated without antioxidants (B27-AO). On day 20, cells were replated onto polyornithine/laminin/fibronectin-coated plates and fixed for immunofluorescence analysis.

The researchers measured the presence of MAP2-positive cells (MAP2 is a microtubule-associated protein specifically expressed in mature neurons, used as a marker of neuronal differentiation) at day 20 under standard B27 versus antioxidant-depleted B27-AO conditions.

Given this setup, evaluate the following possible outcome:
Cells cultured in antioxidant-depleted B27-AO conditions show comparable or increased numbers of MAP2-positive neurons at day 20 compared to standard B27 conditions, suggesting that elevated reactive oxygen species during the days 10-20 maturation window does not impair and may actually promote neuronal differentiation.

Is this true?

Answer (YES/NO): NO